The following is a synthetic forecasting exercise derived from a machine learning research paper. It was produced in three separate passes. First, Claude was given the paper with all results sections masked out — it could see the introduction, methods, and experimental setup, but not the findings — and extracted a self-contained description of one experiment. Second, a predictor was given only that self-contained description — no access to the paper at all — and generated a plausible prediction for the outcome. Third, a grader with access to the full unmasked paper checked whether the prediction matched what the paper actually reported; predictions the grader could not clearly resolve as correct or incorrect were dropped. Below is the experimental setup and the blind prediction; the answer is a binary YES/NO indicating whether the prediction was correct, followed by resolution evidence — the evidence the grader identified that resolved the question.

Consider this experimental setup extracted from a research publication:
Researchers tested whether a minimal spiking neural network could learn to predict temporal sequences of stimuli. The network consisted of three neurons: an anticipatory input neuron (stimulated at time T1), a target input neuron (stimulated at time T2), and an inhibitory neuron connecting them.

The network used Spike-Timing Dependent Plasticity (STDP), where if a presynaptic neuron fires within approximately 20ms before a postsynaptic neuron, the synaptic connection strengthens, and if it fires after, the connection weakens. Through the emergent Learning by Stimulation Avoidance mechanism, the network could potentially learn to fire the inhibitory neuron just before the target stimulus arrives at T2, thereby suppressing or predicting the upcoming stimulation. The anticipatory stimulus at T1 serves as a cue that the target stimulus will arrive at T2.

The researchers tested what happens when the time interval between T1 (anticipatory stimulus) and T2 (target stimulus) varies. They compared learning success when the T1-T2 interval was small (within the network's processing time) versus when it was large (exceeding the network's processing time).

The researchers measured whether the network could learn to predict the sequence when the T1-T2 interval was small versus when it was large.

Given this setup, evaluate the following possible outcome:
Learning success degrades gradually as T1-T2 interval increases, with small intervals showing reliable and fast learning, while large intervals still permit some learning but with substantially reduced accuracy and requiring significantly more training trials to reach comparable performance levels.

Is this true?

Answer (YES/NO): NO